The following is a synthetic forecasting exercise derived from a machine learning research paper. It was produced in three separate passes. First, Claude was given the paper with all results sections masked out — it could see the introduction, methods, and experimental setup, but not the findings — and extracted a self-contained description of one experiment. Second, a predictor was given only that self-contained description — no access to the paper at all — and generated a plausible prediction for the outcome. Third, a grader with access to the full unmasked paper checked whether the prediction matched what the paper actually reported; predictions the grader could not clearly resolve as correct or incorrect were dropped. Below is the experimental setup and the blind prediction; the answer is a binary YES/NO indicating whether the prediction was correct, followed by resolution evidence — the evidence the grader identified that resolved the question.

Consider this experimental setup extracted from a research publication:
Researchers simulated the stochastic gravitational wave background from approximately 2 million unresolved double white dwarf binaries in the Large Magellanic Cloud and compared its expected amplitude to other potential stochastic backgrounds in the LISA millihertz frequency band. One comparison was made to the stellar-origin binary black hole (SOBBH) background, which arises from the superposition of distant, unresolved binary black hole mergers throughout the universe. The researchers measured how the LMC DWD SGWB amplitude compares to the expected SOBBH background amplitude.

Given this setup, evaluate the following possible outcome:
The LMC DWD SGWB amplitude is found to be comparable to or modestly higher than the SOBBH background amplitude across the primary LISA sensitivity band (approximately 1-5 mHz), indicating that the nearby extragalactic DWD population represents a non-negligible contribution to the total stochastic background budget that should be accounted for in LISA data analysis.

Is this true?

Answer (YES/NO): YES